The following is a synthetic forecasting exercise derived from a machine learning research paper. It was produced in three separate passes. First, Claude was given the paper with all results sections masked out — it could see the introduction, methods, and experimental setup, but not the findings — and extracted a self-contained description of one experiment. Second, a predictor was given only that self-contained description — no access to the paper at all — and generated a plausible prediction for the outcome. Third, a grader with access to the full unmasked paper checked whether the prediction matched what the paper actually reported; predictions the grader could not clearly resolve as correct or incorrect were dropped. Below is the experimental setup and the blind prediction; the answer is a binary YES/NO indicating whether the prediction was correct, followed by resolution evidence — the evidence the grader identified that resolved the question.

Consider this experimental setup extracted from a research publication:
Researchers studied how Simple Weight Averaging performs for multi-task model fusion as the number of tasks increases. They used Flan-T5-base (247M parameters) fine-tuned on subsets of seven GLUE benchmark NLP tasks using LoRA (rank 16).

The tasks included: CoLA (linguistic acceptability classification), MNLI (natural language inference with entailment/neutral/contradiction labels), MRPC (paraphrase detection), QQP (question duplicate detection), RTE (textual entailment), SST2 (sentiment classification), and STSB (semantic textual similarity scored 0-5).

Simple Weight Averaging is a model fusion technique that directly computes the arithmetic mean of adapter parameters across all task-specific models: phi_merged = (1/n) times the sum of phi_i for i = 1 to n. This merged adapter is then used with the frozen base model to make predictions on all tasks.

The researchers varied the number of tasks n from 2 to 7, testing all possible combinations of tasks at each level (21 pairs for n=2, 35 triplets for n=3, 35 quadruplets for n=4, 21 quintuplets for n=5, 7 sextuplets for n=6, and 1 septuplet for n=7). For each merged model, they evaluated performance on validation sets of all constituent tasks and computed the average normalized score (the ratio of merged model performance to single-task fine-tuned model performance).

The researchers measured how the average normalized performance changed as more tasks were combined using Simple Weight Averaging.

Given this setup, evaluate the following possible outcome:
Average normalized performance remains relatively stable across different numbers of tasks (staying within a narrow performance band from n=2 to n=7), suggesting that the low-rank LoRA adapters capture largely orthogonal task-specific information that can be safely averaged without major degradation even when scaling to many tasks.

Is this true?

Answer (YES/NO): NO